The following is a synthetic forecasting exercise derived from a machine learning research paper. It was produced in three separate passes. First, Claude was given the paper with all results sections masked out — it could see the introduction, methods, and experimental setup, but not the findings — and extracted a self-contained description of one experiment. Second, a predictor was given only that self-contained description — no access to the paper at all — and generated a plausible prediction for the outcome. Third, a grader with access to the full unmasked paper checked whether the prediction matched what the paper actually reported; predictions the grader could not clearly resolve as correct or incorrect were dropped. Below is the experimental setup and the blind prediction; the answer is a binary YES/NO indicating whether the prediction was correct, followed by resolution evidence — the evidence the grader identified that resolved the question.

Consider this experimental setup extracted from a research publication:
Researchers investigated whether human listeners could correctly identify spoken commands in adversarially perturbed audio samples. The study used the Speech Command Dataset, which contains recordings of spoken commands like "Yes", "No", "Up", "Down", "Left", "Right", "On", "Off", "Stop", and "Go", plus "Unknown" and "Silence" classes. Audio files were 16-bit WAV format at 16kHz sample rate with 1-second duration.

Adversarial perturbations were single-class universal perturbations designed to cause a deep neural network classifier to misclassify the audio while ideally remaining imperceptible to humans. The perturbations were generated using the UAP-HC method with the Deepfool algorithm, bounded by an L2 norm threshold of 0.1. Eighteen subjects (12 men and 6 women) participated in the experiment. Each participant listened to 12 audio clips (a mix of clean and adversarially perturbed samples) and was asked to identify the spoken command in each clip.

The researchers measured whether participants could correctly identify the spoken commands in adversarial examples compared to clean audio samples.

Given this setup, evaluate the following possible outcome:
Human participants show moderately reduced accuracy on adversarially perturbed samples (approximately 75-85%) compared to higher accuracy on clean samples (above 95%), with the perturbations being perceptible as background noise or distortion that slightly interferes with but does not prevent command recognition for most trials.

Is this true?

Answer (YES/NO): NO